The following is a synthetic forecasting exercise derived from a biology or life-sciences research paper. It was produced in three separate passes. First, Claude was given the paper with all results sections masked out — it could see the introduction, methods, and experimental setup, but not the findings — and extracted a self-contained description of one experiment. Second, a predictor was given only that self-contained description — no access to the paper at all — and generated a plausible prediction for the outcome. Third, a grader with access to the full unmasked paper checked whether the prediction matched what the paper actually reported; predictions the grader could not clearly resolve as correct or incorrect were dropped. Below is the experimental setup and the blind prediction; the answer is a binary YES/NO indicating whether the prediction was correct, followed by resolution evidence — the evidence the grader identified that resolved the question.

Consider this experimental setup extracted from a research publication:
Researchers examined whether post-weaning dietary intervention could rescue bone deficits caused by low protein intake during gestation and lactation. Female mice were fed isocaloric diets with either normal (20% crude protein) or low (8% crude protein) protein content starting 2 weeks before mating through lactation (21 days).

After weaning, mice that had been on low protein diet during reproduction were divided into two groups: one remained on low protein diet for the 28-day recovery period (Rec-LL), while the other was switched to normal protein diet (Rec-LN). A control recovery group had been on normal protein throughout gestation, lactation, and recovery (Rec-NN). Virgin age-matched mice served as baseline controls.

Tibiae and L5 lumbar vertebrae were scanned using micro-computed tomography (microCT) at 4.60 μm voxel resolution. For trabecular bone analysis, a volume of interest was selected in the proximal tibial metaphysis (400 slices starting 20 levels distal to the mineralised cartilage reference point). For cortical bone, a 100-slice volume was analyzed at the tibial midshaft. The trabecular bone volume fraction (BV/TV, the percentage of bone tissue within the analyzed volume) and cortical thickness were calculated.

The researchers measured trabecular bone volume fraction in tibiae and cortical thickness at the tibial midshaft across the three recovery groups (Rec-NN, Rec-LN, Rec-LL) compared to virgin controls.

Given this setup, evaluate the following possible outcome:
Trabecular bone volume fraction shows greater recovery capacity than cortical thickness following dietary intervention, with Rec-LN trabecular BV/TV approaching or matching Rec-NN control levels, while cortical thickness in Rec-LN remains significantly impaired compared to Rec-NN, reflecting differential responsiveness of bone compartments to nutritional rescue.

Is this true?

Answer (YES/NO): NO